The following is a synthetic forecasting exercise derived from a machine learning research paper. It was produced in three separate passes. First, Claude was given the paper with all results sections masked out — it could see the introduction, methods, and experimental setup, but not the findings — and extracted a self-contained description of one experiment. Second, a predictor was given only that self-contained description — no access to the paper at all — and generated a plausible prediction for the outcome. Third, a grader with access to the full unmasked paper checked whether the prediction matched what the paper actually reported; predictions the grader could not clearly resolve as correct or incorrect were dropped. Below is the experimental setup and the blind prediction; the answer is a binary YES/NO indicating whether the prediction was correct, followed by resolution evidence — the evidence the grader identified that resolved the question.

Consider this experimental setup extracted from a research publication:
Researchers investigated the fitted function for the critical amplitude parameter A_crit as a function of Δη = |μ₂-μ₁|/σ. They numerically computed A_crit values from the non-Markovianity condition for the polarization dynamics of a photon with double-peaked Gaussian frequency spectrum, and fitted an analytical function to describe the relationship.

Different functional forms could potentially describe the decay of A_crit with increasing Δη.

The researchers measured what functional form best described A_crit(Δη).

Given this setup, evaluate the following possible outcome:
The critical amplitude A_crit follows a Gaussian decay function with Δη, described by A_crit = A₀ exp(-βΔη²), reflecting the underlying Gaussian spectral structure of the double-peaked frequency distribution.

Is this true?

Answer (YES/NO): NO